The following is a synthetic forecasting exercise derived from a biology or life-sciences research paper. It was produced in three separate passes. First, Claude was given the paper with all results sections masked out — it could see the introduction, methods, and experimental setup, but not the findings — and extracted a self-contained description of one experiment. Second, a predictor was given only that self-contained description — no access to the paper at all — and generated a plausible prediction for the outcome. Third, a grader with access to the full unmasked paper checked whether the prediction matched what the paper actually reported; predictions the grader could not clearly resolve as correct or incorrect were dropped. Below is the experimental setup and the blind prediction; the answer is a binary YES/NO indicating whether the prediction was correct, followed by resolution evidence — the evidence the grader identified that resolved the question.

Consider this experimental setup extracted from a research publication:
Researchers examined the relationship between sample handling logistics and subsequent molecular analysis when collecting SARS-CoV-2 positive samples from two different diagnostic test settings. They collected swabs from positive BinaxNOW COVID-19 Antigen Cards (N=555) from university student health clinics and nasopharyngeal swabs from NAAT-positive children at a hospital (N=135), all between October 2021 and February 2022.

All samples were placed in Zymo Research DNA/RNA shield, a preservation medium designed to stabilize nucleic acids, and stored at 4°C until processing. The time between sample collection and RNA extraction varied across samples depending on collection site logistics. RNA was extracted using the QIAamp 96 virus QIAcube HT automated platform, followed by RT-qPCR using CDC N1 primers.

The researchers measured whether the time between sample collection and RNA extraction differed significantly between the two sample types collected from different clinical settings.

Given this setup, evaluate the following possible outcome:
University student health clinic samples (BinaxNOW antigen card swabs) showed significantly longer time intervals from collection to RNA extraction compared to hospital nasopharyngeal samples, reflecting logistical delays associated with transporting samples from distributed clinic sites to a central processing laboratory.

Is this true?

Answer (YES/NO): NO